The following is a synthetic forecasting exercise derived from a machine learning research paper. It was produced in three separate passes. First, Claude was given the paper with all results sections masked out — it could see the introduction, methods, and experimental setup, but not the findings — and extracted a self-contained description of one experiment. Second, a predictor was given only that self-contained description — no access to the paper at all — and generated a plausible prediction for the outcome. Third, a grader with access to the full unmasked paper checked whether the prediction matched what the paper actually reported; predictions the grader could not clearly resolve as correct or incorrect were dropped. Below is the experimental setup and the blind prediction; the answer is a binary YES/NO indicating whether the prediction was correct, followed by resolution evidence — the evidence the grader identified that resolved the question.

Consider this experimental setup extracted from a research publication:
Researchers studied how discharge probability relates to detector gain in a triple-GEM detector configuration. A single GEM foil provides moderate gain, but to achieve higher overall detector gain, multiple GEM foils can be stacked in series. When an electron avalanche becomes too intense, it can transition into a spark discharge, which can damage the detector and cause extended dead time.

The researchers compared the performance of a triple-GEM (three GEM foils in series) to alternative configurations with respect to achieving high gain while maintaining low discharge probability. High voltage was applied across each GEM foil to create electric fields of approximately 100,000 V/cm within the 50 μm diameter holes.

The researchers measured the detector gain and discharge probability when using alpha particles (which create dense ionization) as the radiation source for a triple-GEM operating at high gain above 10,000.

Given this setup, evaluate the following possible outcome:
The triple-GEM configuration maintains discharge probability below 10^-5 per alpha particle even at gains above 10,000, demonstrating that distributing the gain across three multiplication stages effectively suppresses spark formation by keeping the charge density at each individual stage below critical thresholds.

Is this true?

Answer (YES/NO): YES